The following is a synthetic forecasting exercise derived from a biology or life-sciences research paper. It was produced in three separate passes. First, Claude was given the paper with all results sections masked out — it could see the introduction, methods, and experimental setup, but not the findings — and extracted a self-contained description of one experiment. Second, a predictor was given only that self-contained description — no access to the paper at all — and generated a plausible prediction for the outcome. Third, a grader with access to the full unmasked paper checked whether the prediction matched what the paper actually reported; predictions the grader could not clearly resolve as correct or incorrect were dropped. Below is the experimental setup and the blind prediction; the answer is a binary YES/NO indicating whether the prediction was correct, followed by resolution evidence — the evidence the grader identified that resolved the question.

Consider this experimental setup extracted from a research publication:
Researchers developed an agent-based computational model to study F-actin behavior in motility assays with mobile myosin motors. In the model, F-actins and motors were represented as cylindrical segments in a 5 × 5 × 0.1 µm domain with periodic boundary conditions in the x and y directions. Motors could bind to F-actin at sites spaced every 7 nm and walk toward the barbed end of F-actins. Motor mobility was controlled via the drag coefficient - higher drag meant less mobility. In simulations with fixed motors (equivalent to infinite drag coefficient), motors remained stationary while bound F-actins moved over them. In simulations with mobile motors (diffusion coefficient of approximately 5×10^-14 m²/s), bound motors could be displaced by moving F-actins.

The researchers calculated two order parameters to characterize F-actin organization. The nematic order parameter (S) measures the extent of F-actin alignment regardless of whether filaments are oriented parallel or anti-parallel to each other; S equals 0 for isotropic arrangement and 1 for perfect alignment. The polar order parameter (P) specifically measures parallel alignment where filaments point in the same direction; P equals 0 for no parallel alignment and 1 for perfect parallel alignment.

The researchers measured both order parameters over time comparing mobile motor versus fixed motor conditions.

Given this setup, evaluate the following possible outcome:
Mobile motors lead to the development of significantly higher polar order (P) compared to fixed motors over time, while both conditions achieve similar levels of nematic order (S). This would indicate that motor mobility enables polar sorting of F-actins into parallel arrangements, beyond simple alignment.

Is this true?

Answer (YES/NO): YES